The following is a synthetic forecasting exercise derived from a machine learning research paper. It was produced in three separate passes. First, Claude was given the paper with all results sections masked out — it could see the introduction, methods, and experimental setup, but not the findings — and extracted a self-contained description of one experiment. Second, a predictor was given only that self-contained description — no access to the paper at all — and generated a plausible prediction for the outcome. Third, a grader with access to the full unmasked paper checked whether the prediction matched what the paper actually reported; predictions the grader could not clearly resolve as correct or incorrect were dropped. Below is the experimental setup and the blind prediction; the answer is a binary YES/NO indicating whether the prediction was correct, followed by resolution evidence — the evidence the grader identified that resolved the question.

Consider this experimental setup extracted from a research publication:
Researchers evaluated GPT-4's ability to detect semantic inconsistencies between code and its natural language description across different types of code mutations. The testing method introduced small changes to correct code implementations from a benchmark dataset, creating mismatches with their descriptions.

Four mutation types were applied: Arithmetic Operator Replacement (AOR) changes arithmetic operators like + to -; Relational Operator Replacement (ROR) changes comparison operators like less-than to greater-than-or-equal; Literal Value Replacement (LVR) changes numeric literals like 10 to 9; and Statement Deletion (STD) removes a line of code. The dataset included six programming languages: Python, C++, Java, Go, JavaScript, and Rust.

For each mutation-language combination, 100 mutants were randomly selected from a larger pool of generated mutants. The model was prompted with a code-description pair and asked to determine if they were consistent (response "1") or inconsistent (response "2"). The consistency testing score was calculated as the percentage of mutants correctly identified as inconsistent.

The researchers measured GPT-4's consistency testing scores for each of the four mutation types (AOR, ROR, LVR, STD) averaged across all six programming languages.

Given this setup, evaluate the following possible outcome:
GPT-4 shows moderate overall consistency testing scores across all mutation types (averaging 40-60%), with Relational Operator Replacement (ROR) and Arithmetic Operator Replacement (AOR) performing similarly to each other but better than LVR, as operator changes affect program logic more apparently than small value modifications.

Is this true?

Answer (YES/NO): NO